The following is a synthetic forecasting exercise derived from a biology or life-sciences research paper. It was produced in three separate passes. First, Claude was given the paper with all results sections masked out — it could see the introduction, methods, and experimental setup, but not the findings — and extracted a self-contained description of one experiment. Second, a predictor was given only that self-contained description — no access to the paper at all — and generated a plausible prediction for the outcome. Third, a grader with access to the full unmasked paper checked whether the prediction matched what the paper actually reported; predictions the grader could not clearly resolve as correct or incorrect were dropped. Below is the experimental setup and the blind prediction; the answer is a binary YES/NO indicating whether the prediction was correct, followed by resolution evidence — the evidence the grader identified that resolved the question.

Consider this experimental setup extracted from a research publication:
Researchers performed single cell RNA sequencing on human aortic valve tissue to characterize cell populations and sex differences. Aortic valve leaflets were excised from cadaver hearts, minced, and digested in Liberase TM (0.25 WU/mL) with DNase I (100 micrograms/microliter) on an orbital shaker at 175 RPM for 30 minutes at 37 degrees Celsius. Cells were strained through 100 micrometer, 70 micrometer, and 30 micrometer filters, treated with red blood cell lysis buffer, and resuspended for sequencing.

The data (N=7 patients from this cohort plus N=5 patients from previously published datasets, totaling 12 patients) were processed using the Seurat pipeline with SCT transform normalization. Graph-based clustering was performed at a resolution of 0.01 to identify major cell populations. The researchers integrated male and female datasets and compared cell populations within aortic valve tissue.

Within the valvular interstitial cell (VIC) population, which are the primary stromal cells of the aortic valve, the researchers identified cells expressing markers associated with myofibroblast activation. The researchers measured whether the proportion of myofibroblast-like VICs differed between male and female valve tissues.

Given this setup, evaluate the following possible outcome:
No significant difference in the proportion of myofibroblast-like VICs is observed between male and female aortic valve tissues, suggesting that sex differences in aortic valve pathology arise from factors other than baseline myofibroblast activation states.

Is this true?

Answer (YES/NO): NO